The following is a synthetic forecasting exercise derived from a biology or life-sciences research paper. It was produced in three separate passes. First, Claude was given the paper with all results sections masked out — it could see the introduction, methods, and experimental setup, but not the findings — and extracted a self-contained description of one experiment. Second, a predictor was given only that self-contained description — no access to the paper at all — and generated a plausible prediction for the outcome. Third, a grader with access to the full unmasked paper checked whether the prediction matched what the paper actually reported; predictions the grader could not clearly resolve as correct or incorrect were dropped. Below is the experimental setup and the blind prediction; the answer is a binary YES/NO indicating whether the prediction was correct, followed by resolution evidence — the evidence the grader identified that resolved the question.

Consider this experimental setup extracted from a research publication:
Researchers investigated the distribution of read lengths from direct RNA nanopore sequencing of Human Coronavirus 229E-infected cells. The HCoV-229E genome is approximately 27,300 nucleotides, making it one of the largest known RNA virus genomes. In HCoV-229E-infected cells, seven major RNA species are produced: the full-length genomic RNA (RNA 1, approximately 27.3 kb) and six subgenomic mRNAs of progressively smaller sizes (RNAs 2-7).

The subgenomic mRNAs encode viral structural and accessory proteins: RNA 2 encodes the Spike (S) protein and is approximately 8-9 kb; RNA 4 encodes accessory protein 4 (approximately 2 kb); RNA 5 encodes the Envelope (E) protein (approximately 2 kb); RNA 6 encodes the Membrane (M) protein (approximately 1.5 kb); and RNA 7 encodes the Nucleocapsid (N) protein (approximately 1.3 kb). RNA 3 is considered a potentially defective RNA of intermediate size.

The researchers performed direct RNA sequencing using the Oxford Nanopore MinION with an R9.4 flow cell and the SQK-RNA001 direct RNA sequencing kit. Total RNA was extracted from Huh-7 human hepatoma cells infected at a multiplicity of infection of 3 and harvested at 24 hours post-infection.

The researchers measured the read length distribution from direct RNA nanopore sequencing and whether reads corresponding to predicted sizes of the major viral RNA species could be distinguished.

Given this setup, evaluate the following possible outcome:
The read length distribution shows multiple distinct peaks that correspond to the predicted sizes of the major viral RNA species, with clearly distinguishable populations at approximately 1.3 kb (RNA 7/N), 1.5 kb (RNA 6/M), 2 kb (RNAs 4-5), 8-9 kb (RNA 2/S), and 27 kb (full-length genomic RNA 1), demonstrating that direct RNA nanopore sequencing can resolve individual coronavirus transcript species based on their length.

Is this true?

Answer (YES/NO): NO